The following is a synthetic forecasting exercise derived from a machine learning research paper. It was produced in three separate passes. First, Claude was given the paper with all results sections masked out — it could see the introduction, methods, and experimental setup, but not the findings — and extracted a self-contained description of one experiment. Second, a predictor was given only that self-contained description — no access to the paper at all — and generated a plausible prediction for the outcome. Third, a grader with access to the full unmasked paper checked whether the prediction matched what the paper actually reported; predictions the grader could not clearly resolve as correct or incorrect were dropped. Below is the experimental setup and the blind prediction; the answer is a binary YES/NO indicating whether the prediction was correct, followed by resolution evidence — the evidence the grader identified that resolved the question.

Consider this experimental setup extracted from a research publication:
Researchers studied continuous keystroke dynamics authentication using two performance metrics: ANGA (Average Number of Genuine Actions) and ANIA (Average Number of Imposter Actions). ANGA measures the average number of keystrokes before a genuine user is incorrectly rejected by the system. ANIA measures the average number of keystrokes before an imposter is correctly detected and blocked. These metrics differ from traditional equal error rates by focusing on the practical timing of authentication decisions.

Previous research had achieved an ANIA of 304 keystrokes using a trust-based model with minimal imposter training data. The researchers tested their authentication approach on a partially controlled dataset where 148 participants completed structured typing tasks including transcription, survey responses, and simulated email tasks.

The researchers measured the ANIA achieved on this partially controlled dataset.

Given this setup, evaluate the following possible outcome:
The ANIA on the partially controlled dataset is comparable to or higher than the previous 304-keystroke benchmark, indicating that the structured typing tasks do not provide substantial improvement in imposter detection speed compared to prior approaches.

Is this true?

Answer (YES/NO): NO